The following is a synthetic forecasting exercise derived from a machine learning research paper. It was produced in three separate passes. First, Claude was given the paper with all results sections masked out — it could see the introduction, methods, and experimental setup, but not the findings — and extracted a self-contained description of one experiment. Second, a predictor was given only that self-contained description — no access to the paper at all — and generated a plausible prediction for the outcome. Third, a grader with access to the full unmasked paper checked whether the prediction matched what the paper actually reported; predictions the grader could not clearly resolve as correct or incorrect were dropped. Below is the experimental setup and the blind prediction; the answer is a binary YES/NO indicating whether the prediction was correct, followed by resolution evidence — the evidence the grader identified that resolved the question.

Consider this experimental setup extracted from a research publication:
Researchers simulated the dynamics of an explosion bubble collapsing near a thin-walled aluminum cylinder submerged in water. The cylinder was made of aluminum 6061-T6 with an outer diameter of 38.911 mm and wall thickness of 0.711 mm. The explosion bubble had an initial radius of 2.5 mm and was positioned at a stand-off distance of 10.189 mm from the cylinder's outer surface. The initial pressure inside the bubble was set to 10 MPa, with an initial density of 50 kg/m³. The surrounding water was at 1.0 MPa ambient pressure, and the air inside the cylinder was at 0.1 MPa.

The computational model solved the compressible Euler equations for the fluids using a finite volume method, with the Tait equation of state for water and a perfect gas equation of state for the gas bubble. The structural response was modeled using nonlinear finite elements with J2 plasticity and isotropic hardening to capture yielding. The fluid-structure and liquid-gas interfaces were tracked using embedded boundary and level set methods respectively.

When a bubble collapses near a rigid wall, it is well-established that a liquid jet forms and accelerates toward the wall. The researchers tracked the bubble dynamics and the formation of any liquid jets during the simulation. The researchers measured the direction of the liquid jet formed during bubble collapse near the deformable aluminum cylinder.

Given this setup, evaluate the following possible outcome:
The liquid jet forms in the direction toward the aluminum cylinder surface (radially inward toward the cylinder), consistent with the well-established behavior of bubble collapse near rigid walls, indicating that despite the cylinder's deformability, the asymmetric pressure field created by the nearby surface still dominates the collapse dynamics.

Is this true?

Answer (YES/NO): NO